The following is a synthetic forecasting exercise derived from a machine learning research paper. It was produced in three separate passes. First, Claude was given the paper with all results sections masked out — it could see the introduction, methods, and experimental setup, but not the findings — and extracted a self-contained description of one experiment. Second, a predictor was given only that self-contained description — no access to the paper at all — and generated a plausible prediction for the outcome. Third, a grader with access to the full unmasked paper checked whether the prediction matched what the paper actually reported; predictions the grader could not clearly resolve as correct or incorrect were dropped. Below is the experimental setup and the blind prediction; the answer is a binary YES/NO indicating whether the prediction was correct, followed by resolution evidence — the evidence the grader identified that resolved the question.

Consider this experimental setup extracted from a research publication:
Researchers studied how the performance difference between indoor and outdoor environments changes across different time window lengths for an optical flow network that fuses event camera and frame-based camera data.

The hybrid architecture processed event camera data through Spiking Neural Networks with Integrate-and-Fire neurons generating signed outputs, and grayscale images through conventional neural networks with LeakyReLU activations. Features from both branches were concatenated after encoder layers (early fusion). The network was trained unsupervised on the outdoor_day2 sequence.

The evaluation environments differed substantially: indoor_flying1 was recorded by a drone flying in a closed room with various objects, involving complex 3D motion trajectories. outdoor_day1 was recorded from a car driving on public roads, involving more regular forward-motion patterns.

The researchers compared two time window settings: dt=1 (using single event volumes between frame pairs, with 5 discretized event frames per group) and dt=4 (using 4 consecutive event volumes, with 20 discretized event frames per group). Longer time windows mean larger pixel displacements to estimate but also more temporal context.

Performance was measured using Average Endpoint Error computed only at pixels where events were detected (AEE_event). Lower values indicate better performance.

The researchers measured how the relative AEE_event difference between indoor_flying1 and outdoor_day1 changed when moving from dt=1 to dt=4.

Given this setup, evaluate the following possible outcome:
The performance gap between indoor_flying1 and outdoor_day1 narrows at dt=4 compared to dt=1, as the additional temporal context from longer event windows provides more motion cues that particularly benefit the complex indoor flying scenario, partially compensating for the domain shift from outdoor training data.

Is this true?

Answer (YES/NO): NO